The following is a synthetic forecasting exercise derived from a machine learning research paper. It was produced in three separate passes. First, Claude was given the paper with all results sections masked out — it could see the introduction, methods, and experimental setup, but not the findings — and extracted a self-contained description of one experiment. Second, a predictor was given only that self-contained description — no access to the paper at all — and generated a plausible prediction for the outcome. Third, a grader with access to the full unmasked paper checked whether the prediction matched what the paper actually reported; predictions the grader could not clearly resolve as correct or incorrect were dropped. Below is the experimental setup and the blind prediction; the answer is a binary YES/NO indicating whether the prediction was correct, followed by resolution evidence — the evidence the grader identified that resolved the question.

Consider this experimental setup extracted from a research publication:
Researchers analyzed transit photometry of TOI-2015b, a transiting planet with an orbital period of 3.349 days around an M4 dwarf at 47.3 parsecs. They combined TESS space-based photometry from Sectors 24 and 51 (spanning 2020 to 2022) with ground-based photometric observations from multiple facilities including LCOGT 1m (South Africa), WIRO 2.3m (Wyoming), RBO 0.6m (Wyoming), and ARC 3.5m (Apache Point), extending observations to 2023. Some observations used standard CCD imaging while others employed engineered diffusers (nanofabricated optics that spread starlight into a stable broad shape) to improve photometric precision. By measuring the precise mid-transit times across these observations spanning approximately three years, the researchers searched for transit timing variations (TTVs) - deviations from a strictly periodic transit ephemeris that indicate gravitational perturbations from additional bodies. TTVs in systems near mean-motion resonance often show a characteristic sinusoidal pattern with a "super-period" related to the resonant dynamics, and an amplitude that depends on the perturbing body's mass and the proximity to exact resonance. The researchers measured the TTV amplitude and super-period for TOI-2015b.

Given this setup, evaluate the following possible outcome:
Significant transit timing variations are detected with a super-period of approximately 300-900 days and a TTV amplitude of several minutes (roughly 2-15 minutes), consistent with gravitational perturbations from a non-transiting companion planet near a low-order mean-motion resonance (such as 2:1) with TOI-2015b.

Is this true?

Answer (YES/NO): NO